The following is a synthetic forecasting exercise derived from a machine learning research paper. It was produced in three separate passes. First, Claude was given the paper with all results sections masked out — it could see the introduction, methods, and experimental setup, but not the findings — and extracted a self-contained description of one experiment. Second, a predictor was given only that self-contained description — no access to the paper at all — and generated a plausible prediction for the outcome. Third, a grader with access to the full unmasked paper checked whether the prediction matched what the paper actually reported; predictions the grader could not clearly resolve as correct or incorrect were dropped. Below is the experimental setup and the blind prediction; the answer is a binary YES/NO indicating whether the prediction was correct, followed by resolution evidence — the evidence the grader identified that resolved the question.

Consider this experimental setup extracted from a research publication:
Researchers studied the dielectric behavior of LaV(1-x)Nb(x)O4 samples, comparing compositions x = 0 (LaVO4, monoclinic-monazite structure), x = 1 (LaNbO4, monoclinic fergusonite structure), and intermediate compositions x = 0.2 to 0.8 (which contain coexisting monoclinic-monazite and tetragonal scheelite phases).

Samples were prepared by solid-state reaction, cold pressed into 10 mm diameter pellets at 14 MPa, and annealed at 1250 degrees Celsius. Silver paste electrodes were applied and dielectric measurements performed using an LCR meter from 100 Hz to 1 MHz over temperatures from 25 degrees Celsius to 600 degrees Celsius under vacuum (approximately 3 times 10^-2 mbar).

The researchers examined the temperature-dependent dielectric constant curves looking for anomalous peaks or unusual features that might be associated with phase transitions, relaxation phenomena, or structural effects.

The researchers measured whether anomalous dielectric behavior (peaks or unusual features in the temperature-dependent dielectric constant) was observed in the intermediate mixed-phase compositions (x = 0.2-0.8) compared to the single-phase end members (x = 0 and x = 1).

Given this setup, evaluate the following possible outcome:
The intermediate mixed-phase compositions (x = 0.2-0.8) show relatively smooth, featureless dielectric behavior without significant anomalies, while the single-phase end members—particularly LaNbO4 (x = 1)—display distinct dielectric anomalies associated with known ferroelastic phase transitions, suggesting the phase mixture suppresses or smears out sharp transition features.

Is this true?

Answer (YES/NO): NO